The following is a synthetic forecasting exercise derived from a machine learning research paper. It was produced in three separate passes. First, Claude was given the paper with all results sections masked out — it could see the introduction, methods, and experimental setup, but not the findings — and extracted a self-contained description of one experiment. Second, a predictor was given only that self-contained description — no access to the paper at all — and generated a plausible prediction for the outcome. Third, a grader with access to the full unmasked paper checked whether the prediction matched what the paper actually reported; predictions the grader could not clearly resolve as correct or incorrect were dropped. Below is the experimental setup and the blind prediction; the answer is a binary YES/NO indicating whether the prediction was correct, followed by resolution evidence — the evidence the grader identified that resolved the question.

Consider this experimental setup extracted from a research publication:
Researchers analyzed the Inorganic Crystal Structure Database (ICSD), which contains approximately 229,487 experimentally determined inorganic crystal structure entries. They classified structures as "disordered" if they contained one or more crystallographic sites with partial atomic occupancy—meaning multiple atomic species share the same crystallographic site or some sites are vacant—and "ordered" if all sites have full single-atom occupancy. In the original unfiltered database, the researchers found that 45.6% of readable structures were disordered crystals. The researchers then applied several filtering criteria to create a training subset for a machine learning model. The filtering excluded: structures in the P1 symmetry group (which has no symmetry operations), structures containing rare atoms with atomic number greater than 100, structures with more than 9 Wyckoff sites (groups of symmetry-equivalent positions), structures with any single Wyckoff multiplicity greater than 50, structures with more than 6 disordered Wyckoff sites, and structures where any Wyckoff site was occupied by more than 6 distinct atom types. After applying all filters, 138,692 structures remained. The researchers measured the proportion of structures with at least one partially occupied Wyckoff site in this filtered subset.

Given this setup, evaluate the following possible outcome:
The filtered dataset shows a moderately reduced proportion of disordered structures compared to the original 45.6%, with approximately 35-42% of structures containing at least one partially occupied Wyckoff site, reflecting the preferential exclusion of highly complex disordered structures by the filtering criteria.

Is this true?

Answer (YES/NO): NO